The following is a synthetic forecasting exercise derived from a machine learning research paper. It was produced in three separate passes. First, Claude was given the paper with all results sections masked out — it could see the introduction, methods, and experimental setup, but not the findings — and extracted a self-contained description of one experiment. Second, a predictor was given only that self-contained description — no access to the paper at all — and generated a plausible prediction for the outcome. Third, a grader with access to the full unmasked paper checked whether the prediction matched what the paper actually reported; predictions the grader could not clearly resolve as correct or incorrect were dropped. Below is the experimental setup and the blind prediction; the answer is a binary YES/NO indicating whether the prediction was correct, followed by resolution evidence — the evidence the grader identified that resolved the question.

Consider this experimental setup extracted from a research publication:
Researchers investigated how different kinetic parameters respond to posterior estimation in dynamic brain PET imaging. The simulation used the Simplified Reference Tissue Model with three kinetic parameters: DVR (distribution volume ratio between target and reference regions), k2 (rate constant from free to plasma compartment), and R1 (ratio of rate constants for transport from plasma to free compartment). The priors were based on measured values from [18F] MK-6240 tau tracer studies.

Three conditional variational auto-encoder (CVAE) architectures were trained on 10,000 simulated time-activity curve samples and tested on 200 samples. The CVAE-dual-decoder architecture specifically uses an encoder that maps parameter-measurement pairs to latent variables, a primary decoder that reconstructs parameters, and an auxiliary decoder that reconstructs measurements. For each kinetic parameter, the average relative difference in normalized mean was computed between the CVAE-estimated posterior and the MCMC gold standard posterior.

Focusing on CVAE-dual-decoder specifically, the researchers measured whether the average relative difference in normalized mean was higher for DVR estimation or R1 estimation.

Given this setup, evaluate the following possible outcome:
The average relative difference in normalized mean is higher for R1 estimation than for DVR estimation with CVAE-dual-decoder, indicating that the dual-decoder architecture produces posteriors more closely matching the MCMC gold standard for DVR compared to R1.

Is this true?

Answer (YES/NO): NO